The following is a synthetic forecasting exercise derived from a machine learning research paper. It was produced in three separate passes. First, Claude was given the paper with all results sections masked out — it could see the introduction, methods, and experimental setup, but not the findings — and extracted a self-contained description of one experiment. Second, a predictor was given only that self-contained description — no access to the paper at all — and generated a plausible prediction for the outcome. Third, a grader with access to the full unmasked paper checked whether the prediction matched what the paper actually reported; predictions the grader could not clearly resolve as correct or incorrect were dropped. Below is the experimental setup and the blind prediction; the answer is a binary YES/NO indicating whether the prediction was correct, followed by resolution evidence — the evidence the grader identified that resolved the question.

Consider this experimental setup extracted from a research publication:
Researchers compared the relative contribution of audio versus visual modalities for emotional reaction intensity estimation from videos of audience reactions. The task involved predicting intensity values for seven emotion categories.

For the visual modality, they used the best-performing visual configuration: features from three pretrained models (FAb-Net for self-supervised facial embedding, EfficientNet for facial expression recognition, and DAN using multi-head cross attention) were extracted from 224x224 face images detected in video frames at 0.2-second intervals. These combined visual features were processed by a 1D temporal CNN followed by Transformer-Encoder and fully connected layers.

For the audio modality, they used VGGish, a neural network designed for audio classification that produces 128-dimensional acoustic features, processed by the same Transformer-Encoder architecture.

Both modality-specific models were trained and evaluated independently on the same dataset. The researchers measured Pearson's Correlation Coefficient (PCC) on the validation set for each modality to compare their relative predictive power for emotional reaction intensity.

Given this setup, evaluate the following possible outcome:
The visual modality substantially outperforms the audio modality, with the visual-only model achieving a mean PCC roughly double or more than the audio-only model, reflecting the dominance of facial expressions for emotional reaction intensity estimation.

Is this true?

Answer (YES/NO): YES